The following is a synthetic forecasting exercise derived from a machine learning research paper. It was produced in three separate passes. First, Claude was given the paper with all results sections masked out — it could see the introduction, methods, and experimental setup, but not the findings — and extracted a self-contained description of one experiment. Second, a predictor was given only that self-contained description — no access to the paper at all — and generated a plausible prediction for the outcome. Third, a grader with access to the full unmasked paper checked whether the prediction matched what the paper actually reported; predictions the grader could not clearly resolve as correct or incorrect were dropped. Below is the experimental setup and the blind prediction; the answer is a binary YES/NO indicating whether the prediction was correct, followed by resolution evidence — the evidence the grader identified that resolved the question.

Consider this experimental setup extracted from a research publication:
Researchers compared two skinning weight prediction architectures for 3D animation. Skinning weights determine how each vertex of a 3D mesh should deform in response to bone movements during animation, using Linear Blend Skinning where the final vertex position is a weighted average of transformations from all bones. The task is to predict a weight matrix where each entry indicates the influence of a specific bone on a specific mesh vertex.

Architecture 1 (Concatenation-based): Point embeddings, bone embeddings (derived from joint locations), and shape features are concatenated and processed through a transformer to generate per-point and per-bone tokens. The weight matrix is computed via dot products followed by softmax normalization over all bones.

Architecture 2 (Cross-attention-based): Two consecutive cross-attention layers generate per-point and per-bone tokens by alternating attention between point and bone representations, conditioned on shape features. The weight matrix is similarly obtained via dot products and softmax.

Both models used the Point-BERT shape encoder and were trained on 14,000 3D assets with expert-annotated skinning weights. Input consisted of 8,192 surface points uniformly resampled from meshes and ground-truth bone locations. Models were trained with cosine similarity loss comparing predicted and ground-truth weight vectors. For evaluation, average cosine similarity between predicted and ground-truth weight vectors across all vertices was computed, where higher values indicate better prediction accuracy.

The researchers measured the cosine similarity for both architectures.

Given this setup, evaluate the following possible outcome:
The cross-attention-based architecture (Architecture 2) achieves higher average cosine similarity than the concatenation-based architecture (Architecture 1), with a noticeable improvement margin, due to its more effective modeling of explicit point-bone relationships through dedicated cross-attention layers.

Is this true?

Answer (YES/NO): YES